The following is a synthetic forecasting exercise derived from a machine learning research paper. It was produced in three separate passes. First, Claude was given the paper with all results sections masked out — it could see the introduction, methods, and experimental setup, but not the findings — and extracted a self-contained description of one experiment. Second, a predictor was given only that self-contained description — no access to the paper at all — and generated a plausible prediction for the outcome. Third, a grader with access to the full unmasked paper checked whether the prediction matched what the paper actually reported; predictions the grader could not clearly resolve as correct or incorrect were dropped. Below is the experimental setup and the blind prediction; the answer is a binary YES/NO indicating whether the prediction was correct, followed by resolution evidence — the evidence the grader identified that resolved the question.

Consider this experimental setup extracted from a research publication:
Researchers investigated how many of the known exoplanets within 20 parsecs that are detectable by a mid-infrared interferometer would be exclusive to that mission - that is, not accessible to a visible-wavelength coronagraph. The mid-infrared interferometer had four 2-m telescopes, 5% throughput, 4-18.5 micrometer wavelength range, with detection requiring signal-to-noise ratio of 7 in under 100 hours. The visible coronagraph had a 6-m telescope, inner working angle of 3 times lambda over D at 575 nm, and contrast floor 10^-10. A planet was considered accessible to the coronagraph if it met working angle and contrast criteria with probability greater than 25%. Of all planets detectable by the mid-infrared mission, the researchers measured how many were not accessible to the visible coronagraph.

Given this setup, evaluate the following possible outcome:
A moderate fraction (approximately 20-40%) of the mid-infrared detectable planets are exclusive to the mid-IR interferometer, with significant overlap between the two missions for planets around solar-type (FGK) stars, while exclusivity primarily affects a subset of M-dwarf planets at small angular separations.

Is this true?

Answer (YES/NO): NO